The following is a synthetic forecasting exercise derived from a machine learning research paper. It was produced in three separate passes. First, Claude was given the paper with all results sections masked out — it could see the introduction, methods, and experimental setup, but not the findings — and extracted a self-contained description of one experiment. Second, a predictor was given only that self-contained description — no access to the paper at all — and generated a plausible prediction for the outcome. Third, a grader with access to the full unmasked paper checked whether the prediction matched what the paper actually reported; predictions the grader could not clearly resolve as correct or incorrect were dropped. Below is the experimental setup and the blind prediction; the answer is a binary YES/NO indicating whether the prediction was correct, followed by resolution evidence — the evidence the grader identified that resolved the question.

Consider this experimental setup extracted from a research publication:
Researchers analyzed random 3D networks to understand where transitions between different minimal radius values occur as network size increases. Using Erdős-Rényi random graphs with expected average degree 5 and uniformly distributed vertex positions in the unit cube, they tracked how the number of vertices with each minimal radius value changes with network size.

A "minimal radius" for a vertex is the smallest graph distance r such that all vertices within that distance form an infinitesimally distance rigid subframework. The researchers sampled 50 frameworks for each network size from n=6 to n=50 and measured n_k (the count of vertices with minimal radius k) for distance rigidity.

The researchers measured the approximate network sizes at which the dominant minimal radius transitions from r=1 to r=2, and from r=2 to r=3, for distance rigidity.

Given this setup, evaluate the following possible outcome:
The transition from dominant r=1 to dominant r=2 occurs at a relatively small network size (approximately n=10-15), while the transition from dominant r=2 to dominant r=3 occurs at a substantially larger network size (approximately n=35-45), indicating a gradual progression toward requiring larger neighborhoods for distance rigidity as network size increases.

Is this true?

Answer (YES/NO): NO